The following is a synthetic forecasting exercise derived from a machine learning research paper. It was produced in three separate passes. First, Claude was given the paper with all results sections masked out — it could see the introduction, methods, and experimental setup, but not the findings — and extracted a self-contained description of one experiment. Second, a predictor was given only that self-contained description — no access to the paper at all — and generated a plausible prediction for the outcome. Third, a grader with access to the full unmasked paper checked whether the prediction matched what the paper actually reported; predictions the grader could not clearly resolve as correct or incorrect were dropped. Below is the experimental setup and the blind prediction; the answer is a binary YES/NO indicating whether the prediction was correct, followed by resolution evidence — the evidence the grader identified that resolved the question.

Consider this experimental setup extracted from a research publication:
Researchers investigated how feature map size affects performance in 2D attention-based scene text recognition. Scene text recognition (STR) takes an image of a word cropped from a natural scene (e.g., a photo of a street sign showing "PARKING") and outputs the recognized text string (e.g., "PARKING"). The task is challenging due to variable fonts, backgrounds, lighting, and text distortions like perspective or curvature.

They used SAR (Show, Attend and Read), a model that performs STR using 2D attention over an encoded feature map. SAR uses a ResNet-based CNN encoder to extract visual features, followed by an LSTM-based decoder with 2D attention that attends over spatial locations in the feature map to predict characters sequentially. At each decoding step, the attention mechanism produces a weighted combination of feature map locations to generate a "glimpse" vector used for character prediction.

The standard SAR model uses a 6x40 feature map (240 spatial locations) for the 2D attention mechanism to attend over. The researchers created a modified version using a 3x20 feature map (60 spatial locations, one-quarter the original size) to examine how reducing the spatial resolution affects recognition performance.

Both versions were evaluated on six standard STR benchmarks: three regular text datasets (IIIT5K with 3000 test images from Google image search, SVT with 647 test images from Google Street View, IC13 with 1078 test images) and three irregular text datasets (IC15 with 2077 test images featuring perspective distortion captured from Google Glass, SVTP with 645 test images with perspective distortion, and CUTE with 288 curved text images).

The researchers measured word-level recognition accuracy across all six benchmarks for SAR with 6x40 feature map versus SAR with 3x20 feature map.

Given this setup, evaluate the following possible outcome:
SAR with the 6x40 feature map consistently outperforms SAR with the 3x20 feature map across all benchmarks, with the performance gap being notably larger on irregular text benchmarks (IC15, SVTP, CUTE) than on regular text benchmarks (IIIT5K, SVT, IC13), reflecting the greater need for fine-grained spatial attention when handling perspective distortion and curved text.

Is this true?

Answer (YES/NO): YES